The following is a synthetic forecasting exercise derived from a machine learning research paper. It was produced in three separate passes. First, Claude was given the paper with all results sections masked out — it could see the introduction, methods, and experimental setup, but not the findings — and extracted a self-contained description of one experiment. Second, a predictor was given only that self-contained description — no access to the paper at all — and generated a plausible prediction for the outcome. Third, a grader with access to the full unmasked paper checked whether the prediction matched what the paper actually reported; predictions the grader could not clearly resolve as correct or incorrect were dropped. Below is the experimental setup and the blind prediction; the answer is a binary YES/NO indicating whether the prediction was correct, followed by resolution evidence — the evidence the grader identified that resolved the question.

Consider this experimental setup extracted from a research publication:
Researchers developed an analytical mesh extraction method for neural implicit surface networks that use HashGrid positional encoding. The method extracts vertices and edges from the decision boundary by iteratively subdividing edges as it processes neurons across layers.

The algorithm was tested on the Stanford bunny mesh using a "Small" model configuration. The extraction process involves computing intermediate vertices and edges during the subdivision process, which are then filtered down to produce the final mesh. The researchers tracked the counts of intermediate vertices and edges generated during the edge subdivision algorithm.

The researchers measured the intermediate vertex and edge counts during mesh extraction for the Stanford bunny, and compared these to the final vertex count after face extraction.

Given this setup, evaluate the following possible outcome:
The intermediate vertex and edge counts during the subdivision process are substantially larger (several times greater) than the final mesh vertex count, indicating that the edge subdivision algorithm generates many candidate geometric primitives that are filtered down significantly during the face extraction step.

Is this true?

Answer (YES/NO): YES